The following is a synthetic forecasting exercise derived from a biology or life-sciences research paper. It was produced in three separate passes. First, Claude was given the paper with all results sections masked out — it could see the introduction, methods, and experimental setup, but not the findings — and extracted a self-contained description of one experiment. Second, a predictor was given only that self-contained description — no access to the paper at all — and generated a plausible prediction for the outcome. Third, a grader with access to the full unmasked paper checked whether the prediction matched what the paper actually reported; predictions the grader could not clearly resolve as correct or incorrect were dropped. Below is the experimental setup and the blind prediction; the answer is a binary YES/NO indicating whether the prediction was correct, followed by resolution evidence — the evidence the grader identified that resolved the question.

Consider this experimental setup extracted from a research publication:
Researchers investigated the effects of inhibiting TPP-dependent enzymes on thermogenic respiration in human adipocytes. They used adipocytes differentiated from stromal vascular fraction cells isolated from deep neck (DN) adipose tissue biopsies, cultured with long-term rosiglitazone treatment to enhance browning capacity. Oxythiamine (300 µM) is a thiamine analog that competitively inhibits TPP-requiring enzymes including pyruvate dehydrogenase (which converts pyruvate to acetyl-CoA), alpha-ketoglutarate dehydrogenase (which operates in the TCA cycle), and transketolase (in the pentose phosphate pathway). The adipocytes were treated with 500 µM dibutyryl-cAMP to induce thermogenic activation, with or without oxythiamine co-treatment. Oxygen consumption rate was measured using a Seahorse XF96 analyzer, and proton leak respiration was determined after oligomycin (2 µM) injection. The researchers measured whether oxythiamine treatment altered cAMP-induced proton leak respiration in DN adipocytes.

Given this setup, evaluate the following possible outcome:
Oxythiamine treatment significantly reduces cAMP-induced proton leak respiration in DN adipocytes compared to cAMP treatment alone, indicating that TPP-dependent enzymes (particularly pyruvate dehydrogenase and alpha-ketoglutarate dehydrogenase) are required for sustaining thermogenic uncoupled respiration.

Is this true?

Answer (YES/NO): NO